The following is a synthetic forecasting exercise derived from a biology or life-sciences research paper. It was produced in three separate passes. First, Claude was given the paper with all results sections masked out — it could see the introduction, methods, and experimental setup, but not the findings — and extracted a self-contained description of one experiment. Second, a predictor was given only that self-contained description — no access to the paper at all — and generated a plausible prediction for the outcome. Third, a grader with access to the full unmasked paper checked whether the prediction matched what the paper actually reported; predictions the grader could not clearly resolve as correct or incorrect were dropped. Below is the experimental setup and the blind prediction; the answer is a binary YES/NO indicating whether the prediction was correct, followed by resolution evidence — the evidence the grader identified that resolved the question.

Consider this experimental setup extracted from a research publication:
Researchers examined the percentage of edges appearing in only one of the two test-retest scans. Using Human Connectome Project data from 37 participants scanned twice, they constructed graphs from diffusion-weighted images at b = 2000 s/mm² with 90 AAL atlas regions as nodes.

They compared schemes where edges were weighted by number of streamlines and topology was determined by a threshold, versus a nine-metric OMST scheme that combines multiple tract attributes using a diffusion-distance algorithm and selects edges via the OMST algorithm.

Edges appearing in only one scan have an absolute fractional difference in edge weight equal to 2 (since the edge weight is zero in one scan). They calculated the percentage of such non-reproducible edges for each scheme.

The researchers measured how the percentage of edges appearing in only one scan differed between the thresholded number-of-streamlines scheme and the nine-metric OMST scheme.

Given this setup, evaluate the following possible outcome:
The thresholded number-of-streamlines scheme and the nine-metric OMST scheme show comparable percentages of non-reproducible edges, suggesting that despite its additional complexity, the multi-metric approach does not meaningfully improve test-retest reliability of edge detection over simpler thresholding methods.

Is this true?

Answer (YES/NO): NO